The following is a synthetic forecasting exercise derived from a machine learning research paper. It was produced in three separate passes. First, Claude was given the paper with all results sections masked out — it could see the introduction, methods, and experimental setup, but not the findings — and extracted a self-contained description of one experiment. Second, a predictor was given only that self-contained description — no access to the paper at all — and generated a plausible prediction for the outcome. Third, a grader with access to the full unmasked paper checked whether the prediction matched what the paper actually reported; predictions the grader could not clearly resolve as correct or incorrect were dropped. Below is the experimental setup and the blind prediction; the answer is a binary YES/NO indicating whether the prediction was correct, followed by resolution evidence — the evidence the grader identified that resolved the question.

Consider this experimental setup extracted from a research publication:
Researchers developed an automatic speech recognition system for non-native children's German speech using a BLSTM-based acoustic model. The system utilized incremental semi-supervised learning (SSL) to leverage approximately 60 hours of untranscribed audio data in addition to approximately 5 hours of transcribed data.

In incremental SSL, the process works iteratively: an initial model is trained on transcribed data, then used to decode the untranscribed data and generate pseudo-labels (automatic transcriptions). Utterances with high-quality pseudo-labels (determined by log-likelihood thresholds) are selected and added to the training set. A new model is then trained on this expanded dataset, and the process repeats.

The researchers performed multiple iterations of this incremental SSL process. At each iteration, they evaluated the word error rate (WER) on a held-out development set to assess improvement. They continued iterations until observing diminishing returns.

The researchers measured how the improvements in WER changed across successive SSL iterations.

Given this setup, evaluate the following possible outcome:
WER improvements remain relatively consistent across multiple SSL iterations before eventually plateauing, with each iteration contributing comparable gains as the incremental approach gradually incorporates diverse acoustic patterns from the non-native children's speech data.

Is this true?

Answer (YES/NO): NO